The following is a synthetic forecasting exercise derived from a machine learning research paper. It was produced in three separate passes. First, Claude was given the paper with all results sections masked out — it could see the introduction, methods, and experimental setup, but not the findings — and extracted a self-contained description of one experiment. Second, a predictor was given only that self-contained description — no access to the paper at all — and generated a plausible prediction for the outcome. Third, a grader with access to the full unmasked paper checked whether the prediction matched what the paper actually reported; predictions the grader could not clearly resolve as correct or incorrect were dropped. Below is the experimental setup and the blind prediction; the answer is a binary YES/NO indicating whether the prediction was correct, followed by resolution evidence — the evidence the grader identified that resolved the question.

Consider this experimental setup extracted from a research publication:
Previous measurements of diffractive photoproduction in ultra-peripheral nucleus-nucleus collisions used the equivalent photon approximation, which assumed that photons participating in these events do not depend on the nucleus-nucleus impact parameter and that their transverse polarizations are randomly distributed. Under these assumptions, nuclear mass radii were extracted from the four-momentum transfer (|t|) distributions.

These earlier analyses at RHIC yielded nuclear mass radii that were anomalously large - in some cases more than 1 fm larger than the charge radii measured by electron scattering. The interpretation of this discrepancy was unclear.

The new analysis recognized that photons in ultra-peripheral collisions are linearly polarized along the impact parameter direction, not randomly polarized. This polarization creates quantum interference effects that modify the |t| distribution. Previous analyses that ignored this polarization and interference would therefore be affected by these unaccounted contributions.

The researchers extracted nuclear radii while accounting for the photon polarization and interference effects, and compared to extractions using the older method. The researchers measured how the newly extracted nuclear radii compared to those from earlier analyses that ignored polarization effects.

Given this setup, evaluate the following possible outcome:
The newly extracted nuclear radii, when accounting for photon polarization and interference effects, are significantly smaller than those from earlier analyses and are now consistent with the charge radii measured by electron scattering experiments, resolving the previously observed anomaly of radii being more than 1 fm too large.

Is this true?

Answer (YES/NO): NO